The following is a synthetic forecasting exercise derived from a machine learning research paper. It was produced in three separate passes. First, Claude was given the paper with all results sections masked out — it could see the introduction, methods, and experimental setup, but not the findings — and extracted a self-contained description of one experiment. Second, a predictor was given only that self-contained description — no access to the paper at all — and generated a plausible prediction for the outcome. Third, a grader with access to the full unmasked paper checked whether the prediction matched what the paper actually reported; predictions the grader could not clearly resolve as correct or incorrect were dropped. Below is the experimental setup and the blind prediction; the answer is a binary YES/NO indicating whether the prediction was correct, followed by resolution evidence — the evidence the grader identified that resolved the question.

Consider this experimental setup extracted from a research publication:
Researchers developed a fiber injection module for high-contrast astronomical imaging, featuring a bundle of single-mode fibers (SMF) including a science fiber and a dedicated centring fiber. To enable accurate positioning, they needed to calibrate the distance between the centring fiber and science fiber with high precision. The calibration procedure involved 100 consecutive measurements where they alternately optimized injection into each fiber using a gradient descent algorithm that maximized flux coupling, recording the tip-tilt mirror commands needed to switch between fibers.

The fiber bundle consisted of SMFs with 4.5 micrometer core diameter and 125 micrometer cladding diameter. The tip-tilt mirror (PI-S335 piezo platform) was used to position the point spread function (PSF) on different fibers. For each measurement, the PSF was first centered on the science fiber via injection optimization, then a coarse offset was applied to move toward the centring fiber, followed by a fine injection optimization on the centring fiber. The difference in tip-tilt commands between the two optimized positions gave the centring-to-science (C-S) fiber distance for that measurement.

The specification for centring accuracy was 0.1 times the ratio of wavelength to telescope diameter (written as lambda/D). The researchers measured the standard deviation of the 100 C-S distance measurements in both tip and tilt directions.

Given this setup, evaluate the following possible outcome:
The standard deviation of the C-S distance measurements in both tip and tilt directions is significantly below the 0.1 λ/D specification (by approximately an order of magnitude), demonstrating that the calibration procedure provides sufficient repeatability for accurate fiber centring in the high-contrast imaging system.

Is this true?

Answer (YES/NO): NO